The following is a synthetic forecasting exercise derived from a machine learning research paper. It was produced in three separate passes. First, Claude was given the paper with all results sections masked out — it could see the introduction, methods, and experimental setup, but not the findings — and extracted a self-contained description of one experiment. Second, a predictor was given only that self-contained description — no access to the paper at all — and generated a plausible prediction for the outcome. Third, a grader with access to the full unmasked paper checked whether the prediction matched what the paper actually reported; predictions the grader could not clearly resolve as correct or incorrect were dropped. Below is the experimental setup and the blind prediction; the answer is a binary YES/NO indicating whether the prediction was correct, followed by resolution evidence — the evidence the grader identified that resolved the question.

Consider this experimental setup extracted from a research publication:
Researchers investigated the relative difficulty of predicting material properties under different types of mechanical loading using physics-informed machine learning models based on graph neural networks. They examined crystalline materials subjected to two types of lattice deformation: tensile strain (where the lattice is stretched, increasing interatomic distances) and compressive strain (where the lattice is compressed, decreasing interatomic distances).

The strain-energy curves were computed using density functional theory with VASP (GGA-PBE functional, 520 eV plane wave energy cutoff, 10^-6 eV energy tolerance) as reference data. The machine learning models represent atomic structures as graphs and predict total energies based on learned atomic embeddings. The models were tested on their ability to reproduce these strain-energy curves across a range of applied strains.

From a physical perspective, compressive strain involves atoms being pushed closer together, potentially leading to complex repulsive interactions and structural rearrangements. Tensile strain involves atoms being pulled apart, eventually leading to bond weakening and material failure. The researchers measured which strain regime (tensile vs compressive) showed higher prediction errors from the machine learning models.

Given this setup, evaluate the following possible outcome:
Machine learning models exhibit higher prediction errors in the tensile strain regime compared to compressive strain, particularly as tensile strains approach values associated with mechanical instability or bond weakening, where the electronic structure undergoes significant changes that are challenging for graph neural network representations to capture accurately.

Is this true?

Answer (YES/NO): NO